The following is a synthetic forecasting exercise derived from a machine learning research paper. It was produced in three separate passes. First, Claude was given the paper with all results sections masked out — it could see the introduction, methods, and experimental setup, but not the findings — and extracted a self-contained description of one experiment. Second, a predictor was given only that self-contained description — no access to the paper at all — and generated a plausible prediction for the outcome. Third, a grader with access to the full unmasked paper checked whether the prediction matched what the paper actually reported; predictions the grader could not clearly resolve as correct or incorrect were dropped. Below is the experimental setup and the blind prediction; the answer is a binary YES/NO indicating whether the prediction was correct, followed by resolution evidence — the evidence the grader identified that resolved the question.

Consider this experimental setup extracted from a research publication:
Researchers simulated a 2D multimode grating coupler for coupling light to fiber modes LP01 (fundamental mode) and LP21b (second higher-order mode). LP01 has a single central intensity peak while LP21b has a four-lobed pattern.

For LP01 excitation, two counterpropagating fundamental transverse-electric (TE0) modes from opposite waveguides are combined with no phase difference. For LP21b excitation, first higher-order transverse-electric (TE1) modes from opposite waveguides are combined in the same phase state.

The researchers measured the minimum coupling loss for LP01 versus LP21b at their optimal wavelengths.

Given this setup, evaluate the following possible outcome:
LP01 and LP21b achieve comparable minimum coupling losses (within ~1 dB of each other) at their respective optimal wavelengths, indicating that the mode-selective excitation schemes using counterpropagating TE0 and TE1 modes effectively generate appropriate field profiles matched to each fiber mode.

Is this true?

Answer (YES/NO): YES